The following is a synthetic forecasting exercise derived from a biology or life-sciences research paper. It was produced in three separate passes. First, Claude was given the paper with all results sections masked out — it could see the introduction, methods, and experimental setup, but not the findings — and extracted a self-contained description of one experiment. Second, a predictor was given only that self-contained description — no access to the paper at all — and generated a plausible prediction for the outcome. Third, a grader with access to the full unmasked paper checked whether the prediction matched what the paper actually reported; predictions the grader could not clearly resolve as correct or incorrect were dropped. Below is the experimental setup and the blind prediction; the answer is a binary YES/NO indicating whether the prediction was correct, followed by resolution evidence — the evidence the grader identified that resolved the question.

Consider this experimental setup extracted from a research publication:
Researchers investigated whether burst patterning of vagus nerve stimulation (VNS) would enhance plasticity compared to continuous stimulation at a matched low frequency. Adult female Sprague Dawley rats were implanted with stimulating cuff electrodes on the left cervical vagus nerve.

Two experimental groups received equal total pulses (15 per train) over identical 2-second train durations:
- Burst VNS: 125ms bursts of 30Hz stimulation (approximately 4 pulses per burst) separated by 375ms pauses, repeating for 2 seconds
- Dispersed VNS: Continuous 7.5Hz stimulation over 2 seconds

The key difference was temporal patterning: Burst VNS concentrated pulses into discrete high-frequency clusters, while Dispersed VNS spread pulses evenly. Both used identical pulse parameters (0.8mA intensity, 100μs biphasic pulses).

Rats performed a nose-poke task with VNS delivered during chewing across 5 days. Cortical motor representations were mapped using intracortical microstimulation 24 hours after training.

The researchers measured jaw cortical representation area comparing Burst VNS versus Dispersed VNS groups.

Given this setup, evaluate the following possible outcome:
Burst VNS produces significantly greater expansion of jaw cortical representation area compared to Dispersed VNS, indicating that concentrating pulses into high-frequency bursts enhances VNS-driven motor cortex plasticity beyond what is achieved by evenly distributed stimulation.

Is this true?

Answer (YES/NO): NO